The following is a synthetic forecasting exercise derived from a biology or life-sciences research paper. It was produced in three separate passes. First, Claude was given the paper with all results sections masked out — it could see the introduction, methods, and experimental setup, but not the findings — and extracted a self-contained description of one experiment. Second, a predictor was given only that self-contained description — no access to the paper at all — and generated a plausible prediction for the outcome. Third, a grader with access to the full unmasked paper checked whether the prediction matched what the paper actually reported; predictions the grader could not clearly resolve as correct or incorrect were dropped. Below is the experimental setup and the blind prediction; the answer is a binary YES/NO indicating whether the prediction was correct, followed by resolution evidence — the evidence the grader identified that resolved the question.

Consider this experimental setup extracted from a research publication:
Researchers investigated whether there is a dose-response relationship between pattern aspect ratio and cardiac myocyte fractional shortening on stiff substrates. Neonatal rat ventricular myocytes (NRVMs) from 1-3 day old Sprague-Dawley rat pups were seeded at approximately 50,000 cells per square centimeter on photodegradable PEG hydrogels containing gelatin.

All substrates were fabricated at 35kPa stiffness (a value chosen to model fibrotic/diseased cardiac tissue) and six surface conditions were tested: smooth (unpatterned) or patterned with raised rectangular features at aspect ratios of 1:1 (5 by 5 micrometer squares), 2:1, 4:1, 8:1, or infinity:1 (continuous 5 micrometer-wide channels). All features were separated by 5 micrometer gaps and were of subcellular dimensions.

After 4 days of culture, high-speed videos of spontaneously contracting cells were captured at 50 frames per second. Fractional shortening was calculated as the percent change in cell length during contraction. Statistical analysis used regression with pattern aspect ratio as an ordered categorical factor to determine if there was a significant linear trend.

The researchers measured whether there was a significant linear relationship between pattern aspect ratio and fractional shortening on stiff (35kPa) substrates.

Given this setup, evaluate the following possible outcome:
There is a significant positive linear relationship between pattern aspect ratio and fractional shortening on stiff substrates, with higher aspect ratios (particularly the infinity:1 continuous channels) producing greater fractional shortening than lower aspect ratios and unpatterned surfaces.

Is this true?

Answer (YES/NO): NO